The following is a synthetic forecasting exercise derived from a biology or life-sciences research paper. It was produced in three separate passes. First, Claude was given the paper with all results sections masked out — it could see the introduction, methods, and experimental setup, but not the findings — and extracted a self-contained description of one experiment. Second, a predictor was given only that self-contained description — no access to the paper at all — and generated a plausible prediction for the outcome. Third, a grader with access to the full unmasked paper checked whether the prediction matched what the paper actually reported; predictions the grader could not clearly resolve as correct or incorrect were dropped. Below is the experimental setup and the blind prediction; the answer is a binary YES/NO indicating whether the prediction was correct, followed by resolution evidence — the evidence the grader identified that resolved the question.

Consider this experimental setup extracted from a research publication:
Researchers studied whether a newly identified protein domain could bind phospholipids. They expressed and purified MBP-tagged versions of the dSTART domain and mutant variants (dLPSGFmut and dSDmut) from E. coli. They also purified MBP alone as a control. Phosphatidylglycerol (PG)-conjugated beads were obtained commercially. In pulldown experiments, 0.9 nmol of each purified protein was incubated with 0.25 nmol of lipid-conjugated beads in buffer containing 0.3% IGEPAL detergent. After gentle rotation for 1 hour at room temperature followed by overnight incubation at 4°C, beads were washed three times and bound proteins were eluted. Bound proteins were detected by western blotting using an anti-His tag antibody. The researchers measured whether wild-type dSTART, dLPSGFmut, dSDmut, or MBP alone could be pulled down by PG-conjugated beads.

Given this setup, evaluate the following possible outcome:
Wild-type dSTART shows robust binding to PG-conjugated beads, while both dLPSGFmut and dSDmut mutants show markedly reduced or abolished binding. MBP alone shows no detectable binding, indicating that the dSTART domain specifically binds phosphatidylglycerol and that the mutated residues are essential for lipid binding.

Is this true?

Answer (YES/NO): NO